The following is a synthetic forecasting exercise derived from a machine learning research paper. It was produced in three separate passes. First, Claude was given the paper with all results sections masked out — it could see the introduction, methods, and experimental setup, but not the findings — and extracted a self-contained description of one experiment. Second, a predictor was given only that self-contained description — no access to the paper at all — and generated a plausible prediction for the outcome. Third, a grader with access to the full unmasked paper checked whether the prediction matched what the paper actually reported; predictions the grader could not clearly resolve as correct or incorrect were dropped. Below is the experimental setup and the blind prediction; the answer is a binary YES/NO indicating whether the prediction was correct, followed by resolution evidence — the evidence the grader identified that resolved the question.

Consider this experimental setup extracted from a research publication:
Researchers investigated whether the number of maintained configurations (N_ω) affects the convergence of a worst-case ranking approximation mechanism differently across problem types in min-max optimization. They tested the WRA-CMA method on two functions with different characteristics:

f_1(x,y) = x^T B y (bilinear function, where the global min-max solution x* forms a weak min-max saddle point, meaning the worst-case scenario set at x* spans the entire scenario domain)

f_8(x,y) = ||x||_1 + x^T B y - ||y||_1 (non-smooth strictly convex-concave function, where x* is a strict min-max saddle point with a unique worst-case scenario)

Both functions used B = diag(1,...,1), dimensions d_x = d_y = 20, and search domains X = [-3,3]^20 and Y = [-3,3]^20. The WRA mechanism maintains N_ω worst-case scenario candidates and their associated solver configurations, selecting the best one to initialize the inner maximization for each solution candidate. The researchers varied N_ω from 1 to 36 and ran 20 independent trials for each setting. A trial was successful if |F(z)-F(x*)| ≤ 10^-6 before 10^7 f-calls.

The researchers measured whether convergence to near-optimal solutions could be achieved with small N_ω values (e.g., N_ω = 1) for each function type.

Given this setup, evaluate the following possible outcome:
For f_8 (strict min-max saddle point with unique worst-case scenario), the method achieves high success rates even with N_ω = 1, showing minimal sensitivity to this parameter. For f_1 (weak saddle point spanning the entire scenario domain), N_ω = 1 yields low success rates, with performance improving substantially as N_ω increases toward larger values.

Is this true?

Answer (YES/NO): YES